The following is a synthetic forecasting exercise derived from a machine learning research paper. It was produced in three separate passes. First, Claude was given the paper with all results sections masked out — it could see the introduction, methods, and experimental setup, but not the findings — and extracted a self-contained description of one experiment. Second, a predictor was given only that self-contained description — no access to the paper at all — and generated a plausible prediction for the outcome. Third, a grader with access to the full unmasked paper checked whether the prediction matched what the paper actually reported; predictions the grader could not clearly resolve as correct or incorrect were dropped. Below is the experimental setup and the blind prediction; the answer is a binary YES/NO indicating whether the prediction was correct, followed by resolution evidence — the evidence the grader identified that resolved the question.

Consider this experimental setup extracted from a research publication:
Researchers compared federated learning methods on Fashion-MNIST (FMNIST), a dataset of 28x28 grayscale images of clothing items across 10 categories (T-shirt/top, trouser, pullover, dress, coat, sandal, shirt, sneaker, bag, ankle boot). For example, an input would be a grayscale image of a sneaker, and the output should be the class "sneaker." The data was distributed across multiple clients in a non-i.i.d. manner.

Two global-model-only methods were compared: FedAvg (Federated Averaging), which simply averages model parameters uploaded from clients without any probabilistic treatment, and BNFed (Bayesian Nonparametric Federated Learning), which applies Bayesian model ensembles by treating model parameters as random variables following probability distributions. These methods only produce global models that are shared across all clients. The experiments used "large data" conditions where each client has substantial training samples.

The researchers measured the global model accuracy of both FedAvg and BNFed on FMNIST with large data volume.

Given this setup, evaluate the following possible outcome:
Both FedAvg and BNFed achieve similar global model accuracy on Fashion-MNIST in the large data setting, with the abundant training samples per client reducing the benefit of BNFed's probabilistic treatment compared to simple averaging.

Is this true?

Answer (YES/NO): NO